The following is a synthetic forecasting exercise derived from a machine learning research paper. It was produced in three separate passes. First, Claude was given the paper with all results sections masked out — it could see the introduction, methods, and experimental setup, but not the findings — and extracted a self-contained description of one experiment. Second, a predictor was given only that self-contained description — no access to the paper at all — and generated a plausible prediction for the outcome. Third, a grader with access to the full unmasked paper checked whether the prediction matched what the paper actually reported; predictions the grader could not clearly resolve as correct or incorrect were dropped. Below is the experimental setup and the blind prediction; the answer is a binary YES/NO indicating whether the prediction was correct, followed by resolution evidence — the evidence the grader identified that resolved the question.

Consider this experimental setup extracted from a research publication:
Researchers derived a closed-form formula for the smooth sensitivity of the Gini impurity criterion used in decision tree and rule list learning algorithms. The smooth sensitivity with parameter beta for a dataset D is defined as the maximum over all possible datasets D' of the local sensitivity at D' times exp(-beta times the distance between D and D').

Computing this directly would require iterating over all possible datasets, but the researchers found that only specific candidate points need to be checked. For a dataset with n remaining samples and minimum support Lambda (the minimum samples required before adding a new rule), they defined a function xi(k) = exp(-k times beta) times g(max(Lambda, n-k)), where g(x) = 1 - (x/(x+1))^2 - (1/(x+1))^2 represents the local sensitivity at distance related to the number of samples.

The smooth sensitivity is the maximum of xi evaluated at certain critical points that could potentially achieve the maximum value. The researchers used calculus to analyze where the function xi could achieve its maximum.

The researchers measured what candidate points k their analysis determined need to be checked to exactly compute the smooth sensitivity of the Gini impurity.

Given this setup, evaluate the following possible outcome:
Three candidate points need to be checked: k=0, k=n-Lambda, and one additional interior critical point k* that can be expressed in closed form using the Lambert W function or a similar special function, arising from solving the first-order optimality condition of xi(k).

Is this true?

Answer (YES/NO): NO